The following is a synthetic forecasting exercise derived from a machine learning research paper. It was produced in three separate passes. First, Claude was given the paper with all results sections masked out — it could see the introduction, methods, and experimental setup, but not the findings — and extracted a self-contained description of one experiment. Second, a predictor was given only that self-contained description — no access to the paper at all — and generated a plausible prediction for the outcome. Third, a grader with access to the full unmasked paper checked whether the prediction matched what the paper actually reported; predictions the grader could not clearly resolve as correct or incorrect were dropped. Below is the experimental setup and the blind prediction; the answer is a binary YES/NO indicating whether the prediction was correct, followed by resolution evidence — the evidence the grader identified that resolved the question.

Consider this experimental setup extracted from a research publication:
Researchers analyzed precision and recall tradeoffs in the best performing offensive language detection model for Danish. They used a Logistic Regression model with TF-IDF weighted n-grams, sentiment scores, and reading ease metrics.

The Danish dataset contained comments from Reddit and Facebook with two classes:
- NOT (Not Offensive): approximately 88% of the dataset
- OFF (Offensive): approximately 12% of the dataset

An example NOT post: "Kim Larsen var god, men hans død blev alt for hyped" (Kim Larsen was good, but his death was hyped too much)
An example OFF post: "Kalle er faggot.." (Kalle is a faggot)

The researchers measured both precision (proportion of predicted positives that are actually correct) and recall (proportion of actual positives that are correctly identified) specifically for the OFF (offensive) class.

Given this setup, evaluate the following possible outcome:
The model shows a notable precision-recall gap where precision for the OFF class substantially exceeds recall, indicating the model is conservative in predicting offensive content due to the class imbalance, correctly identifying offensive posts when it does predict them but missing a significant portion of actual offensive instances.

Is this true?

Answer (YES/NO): NO